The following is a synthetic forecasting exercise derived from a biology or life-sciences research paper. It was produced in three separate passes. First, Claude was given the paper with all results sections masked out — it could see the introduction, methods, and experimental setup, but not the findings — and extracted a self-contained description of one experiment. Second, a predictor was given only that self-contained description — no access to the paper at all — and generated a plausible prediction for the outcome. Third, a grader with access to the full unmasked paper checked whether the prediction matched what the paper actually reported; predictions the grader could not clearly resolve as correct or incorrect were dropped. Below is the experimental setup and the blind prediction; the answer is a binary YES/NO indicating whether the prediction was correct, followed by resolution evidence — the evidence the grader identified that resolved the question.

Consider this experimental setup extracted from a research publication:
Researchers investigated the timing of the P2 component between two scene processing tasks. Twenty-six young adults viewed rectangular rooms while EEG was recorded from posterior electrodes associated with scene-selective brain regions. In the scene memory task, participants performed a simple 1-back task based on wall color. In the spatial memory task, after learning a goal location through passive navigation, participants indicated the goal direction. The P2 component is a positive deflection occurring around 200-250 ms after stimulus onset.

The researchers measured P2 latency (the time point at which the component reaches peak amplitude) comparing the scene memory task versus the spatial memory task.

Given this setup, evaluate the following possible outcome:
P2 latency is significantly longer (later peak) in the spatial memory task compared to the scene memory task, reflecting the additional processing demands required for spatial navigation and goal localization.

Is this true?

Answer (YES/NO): YES